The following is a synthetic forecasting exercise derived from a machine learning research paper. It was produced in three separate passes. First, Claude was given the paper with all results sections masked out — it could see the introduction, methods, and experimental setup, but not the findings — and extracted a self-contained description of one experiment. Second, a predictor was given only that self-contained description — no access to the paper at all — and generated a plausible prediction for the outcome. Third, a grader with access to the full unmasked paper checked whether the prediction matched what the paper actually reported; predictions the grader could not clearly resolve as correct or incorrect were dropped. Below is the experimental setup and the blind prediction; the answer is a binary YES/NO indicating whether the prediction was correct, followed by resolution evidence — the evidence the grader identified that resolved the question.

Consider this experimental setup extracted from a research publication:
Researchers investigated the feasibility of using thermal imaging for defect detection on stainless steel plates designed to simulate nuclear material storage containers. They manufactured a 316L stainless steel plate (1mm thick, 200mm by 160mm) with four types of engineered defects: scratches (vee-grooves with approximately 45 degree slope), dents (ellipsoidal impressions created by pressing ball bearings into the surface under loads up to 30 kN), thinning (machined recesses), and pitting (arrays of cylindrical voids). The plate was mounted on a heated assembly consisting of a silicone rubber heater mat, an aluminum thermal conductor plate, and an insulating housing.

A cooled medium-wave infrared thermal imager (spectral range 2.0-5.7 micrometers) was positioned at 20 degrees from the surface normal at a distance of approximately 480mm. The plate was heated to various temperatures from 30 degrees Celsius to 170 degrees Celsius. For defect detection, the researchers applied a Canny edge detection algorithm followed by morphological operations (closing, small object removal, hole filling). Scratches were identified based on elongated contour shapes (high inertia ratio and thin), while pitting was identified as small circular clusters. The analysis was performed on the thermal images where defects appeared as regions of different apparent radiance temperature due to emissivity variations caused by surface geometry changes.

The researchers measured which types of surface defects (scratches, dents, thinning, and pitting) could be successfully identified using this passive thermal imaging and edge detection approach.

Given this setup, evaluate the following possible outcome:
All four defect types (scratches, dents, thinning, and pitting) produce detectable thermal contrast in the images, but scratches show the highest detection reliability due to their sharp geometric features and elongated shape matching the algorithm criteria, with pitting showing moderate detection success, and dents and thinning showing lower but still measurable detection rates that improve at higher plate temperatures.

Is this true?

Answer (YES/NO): NO